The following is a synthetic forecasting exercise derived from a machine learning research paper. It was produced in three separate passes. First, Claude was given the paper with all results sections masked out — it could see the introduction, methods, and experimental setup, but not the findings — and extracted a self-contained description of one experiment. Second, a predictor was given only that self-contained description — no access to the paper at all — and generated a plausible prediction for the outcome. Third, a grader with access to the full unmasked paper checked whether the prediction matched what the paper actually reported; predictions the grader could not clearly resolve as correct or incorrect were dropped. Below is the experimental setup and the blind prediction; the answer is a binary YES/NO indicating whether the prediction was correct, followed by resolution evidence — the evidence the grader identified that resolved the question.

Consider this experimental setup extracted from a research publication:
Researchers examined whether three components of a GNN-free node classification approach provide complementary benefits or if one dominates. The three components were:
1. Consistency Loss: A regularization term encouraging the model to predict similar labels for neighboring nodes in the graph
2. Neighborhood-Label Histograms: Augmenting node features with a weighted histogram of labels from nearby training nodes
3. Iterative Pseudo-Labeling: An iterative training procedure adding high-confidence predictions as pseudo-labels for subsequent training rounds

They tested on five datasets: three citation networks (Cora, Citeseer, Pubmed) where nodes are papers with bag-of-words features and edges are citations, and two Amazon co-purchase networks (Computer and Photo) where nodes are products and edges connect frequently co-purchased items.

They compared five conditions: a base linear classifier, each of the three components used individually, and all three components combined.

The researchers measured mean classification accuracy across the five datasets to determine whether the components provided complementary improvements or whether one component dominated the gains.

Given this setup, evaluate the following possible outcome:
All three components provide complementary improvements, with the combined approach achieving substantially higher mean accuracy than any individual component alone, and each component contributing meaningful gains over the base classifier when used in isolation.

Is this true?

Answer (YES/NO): YES